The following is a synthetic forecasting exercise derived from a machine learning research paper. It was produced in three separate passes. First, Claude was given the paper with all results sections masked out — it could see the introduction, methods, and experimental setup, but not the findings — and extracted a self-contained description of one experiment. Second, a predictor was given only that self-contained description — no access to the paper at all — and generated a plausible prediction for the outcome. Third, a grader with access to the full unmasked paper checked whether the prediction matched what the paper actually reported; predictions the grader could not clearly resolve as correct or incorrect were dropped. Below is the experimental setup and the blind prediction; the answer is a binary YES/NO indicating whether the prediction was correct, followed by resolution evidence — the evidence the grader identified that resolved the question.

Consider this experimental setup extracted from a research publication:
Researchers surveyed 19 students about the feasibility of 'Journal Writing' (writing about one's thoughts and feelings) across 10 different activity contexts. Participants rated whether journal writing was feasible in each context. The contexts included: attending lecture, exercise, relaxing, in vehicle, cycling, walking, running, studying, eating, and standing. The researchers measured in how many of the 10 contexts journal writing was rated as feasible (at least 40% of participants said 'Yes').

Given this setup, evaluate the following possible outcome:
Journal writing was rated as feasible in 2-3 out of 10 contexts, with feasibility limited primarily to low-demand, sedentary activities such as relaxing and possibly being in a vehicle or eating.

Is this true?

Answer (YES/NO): NO